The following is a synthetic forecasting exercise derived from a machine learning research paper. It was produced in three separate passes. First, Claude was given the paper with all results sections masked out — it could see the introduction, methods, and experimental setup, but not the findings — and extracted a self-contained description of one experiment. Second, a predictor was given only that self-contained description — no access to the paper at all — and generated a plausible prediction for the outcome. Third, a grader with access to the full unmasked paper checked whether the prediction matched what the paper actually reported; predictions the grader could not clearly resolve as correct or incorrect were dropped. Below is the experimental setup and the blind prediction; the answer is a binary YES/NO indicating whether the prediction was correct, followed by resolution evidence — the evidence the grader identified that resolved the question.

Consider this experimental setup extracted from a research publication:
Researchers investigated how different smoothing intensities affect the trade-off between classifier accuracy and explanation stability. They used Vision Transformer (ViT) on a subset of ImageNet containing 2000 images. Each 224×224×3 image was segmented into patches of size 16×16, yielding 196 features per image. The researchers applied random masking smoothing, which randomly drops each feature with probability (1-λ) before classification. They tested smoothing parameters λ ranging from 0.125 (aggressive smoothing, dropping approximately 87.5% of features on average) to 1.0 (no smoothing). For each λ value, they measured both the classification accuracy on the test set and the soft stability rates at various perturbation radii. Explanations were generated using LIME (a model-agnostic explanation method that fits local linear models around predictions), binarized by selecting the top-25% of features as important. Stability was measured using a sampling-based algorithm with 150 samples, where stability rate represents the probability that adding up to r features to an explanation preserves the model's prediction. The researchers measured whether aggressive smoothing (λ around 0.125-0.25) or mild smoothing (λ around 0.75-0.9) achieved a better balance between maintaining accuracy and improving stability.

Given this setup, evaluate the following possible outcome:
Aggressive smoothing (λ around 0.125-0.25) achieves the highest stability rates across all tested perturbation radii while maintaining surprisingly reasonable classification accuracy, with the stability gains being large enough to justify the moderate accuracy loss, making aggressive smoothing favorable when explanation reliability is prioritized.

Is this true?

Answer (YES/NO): NO